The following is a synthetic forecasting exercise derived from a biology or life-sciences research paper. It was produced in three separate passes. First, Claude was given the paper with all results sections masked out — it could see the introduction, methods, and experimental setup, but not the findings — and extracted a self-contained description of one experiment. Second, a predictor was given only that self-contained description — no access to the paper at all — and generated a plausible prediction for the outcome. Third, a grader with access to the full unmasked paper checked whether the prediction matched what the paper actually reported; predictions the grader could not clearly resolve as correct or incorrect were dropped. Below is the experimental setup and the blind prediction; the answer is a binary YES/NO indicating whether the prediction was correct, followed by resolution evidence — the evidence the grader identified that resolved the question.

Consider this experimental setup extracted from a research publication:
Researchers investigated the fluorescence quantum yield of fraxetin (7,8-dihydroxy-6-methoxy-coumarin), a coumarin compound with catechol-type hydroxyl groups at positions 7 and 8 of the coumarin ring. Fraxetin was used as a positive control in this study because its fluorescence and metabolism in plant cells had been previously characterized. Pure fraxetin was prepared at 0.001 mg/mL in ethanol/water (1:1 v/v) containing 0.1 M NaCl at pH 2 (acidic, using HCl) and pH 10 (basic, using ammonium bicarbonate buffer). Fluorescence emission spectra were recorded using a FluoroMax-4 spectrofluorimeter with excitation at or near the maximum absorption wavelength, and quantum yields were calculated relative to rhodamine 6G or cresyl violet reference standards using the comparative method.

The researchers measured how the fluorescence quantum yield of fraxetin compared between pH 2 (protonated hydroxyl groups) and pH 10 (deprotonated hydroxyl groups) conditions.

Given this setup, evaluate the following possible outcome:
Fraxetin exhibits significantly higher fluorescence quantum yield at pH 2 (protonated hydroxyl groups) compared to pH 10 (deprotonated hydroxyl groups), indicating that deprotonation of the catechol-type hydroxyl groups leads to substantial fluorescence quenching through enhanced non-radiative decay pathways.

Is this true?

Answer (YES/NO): NO